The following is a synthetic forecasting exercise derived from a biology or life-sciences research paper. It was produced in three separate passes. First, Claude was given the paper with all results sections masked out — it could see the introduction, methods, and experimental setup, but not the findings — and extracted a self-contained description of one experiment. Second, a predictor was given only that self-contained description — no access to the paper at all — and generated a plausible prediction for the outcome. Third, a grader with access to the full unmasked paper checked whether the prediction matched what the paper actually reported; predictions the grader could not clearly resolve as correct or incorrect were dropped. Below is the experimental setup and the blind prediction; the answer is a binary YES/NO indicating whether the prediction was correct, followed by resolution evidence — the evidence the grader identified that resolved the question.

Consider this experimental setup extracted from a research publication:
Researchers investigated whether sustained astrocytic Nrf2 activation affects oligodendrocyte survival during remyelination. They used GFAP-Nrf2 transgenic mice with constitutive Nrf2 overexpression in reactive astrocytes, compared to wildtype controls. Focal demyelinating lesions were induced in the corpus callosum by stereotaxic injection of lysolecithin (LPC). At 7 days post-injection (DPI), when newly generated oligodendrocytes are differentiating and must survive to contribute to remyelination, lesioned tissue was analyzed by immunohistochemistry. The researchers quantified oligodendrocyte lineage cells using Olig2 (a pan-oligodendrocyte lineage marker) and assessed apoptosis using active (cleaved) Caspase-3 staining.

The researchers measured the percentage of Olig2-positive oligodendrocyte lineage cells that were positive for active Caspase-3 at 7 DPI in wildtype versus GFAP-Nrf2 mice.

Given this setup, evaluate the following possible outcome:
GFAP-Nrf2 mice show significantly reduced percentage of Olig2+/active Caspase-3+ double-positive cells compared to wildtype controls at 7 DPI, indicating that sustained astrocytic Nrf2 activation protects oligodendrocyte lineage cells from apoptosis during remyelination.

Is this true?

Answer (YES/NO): NO